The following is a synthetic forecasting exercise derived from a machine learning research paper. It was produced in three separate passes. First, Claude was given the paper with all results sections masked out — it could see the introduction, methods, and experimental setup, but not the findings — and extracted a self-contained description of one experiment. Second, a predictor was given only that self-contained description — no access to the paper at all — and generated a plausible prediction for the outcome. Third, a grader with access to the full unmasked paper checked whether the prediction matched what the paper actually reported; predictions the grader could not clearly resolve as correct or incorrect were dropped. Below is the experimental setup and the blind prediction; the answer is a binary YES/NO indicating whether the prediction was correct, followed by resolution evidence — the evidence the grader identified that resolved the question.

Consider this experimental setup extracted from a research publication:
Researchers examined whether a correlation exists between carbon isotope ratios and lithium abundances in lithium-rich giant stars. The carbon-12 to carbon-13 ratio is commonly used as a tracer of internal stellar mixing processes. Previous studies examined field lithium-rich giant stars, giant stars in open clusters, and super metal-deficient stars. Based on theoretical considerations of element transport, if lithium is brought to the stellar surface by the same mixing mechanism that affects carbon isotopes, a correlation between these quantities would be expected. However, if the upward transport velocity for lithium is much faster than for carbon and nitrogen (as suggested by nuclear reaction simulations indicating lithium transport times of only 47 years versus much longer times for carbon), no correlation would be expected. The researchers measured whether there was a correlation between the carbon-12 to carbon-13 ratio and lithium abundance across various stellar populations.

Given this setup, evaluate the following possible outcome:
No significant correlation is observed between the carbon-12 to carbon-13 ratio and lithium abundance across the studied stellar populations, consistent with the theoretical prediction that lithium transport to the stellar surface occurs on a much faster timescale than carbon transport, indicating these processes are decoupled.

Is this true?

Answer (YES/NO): YES